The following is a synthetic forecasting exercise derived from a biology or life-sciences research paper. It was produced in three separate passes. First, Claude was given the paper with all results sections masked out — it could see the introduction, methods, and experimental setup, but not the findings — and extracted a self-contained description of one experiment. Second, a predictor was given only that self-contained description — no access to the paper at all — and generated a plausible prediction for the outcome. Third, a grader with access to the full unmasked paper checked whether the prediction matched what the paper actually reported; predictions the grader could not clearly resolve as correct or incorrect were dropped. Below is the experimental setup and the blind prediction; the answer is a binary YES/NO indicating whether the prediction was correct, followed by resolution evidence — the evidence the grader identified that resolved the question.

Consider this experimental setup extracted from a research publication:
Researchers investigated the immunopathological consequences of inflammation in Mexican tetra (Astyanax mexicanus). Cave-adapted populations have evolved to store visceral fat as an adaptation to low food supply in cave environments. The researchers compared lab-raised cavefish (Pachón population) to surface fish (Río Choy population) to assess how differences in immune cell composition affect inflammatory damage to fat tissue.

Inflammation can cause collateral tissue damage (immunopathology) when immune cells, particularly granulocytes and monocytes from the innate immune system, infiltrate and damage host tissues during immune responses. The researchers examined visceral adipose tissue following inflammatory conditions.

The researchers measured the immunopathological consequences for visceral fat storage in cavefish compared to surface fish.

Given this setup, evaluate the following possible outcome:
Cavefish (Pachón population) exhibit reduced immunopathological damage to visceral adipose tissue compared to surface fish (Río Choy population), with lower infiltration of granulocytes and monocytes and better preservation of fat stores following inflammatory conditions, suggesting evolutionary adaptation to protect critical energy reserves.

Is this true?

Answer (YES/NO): NO